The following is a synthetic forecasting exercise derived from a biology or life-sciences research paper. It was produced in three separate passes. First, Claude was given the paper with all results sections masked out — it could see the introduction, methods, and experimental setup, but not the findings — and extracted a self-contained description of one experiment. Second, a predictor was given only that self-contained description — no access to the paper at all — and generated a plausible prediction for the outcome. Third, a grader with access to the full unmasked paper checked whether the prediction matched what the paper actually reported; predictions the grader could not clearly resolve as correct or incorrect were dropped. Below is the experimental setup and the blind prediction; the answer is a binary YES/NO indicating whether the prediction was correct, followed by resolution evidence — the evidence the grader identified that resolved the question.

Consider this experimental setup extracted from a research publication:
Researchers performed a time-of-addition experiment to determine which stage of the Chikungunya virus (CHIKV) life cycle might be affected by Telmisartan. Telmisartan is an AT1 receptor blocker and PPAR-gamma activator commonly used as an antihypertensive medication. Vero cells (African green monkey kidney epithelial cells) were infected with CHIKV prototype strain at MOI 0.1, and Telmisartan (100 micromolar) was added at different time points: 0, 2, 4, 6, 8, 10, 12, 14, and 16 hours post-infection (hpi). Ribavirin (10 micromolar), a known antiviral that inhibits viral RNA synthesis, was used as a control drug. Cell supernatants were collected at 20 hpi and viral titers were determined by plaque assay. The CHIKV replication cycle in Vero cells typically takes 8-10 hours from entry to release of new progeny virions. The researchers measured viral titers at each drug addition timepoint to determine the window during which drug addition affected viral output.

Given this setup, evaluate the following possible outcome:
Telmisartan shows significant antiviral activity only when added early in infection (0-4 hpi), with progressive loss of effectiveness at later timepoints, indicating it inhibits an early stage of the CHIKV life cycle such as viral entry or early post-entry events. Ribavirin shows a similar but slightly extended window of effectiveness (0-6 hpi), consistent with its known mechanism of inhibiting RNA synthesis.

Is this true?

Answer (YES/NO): NO